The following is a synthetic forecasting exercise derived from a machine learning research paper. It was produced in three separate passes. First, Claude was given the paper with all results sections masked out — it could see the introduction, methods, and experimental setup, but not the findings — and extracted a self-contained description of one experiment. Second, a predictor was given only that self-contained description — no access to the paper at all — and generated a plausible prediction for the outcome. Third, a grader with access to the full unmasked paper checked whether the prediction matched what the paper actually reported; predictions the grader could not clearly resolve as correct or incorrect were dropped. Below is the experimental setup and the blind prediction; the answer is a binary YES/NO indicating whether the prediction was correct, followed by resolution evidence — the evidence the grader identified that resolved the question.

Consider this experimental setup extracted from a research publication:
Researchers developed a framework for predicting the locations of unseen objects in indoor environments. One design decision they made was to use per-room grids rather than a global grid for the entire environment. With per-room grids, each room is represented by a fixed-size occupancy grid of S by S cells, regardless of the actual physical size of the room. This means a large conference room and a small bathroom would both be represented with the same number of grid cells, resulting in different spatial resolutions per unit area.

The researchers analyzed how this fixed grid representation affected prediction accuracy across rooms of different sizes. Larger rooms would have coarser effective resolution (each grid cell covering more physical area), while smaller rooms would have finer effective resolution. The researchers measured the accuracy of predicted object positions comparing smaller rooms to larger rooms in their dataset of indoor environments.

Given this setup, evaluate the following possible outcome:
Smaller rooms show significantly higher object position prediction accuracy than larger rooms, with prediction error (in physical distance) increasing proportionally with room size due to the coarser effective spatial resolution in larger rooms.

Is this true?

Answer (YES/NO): NO